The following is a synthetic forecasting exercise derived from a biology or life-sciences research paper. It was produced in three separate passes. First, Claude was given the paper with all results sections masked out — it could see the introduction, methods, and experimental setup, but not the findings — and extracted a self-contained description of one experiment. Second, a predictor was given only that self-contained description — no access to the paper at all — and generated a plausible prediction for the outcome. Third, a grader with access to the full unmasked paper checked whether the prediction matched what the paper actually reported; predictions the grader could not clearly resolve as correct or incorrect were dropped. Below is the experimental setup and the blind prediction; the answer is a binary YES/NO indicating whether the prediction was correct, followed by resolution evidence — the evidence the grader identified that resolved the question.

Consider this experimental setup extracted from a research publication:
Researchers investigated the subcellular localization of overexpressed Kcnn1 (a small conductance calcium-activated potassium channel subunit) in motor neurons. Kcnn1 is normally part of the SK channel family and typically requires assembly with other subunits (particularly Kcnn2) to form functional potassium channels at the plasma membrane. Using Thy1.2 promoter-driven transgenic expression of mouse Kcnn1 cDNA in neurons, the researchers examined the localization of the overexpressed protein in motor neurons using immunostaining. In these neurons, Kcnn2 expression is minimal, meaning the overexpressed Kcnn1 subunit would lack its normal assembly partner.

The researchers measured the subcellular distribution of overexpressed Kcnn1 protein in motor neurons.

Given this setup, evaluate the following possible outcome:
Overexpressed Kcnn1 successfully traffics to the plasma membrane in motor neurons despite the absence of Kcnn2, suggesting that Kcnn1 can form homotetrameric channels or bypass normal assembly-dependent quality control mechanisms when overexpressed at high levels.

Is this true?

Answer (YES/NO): NO